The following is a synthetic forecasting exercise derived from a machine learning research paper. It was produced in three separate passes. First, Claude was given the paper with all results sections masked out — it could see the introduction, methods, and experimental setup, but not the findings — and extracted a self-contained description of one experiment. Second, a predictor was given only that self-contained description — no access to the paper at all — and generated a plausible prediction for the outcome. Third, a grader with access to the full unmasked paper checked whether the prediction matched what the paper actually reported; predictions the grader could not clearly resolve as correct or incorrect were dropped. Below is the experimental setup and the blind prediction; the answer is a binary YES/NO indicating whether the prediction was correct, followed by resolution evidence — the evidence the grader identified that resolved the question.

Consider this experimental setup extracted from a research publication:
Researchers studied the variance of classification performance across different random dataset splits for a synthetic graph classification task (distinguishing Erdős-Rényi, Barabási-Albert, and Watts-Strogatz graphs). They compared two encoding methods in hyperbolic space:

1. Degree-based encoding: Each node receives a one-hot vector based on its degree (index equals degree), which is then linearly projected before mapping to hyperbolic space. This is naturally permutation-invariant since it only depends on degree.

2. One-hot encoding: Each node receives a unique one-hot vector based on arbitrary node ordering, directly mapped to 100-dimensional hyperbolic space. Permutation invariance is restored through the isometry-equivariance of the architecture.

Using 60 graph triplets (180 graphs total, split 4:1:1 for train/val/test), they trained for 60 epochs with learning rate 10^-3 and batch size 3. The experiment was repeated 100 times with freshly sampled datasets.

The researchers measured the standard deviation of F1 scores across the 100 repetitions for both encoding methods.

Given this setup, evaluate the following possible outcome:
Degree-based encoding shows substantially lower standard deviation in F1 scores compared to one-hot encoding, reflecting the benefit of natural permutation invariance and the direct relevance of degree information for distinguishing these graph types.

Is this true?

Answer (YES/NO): NO